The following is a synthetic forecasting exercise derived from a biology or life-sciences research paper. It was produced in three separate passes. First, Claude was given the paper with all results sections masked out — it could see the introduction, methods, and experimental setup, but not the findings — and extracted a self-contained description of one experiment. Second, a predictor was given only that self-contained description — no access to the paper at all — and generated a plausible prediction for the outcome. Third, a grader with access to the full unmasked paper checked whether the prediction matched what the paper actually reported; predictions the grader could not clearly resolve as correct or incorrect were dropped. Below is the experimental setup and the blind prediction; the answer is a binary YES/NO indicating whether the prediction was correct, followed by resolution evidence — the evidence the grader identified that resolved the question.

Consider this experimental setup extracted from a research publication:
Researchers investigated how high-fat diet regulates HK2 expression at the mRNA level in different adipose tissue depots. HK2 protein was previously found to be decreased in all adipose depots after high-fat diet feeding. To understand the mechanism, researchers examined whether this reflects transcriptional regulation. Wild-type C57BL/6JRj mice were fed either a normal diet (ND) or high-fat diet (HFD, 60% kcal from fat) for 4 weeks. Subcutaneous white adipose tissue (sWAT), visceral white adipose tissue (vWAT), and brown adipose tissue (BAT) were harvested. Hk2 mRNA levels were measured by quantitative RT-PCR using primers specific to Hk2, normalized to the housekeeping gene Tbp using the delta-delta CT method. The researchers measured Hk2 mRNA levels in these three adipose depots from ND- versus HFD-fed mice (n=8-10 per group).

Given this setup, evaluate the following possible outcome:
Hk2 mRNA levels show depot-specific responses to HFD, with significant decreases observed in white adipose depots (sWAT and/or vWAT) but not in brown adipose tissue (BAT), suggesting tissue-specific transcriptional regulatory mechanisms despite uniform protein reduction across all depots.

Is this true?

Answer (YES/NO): NO